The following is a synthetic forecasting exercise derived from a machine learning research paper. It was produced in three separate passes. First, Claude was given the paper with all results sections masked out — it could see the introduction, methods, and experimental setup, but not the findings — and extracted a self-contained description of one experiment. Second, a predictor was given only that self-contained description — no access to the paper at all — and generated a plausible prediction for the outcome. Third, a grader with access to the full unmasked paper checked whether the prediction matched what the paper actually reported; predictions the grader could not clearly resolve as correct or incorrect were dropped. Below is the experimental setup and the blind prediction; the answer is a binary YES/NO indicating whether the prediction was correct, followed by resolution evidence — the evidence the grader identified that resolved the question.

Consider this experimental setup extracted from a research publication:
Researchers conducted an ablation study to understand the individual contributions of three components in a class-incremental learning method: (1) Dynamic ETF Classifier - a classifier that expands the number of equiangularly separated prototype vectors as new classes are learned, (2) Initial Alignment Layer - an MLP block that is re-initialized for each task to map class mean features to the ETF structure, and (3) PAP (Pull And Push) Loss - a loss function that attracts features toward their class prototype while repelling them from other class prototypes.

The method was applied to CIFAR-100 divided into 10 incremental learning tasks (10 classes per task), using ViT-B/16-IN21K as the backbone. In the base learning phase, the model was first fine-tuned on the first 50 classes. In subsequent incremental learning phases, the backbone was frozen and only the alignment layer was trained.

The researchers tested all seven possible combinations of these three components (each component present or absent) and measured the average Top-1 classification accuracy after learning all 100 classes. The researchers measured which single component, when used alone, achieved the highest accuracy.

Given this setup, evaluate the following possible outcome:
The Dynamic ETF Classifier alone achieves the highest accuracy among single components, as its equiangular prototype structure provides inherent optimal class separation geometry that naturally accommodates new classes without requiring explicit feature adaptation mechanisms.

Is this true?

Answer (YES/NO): YES